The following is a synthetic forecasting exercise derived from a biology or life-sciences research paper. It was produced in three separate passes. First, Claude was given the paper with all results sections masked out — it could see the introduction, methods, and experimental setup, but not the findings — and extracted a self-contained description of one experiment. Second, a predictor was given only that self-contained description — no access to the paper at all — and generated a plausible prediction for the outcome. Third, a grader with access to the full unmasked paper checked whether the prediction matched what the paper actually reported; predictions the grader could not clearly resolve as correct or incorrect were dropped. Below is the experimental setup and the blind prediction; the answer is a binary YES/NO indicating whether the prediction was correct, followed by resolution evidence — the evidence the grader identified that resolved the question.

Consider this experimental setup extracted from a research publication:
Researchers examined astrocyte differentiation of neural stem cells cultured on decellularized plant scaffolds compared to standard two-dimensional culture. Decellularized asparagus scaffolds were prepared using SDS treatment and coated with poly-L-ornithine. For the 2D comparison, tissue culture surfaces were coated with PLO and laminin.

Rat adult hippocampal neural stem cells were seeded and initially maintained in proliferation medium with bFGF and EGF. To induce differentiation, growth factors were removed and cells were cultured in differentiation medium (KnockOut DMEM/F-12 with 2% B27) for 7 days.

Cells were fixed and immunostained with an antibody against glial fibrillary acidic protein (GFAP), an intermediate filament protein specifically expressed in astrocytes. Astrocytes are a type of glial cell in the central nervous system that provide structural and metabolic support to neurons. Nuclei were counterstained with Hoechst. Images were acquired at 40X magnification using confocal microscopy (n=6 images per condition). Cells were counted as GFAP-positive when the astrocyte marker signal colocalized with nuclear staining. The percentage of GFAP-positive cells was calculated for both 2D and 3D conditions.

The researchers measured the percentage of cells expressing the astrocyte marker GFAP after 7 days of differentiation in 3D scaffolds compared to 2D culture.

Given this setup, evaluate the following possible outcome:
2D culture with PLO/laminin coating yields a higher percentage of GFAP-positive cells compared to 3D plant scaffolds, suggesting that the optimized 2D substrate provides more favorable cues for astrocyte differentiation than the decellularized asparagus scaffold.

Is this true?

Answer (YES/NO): NO